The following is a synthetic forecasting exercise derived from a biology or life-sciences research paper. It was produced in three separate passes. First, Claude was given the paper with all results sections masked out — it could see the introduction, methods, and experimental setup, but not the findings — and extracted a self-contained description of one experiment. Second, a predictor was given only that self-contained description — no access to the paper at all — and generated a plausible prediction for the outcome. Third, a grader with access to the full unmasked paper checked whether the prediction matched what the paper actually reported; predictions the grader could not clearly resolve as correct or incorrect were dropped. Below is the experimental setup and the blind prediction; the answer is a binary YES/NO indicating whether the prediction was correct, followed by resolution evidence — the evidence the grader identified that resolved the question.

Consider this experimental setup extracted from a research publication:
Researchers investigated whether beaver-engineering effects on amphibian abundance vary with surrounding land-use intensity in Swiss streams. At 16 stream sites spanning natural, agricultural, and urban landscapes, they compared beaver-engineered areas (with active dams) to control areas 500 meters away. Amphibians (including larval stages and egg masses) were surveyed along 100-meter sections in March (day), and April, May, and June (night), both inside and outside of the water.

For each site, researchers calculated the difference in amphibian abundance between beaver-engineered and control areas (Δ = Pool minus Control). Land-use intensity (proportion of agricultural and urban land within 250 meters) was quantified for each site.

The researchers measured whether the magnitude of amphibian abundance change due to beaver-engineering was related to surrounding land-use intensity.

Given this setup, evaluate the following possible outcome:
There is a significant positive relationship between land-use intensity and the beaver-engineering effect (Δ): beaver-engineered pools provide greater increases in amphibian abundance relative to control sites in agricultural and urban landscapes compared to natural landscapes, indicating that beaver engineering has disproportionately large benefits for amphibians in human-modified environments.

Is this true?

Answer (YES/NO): NO